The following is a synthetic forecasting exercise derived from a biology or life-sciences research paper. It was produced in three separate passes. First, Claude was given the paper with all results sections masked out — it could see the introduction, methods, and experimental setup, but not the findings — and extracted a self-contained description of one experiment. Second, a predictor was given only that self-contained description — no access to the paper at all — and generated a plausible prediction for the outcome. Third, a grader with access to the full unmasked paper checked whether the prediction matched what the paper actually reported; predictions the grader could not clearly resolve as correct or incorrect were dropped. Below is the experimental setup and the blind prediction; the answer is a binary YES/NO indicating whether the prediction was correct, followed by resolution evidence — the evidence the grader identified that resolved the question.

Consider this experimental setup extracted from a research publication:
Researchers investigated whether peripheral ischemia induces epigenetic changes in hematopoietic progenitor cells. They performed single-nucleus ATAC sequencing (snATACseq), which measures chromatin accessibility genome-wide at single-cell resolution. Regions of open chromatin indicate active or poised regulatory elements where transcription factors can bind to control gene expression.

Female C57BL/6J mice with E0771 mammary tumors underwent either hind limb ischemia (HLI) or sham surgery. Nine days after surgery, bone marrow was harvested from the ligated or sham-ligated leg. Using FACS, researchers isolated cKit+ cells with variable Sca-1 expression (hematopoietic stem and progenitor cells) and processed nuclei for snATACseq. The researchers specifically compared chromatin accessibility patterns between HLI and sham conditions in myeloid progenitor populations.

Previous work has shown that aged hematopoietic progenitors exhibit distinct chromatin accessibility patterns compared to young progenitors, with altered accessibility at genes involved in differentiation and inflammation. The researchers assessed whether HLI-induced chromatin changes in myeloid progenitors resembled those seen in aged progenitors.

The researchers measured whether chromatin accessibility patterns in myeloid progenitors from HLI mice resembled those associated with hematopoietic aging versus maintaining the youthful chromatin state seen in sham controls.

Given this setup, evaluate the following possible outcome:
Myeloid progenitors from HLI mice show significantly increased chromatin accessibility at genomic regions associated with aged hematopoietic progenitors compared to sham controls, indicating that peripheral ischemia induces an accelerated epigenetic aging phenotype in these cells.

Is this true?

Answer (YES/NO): YES